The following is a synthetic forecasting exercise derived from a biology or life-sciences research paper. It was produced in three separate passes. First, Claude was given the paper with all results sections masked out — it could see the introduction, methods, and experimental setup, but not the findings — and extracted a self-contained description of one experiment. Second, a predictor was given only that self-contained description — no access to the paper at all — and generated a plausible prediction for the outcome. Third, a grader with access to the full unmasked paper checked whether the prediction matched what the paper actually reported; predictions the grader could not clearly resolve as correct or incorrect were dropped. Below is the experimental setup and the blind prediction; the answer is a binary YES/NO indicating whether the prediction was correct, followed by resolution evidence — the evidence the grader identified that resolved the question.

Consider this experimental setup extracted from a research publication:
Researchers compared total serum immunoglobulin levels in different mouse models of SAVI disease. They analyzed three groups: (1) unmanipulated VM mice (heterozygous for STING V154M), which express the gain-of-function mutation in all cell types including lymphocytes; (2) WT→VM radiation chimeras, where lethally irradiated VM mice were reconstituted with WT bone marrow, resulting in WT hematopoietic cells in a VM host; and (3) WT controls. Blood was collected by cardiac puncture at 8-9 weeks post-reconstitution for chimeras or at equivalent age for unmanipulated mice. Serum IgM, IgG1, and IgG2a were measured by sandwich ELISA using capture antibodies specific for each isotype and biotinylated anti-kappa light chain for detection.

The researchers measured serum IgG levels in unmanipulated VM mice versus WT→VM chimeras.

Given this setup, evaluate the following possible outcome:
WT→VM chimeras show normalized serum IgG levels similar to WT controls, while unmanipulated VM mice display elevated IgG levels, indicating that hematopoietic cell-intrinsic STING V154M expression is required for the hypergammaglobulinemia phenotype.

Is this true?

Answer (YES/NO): NO